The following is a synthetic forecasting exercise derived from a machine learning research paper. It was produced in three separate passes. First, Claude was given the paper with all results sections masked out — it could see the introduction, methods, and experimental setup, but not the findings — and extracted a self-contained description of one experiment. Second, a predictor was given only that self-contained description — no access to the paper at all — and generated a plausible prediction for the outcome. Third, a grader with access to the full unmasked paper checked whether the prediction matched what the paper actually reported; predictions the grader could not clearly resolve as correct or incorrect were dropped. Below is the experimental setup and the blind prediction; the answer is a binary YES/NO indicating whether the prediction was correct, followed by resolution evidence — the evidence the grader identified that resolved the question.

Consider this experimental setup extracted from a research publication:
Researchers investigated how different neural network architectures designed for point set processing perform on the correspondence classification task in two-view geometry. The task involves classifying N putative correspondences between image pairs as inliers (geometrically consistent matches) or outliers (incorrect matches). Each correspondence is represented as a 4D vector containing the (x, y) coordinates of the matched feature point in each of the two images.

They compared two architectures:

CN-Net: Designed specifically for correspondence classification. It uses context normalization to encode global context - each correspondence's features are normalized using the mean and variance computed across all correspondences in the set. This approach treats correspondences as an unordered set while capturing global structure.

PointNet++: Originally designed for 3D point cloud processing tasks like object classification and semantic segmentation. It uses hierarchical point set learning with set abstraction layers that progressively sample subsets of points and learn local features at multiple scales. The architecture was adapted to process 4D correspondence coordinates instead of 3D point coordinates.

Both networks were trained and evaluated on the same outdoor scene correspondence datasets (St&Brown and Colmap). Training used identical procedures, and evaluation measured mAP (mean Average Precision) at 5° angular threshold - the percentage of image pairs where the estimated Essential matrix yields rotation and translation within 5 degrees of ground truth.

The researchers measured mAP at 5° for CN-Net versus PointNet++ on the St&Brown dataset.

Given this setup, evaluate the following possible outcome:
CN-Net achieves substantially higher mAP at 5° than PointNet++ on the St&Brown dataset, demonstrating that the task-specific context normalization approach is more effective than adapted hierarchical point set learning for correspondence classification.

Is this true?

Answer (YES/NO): YES